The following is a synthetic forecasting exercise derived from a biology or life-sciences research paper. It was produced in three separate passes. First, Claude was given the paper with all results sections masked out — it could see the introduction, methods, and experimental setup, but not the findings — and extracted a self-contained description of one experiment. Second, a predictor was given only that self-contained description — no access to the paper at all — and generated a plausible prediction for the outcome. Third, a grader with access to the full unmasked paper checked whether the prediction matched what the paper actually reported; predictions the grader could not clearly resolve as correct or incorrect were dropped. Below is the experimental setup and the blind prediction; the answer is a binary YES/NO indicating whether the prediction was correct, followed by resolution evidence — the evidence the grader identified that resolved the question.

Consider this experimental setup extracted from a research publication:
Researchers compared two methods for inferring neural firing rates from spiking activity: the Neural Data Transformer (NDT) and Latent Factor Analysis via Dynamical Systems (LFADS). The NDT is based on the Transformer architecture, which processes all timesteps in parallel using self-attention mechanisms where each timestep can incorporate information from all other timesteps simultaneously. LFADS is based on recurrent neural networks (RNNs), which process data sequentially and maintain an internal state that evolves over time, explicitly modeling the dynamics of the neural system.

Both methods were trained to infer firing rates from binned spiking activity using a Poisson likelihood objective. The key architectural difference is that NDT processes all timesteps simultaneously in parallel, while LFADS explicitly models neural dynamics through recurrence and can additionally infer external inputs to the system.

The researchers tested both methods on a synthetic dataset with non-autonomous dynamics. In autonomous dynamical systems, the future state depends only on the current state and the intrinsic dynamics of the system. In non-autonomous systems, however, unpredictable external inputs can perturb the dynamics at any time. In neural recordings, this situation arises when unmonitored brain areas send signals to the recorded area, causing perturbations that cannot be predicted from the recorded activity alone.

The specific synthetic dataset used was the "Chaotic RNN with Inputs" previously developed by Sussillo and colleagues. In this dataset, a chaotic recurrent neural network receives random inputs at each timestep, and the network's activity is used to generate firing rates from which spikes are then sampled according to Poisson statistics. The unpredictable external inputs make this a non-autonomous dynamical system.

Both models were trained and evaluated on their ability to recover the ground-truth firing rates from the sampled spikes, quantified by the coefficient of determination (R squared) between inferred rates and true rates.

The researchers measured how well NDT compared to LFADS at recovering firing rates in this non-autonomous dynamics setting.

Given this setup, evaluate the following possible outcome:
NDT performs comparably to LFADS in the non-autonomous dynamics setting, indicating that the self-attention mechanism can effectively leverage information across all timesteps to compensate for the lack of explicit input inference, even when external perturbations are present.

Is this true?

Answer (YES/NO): NO